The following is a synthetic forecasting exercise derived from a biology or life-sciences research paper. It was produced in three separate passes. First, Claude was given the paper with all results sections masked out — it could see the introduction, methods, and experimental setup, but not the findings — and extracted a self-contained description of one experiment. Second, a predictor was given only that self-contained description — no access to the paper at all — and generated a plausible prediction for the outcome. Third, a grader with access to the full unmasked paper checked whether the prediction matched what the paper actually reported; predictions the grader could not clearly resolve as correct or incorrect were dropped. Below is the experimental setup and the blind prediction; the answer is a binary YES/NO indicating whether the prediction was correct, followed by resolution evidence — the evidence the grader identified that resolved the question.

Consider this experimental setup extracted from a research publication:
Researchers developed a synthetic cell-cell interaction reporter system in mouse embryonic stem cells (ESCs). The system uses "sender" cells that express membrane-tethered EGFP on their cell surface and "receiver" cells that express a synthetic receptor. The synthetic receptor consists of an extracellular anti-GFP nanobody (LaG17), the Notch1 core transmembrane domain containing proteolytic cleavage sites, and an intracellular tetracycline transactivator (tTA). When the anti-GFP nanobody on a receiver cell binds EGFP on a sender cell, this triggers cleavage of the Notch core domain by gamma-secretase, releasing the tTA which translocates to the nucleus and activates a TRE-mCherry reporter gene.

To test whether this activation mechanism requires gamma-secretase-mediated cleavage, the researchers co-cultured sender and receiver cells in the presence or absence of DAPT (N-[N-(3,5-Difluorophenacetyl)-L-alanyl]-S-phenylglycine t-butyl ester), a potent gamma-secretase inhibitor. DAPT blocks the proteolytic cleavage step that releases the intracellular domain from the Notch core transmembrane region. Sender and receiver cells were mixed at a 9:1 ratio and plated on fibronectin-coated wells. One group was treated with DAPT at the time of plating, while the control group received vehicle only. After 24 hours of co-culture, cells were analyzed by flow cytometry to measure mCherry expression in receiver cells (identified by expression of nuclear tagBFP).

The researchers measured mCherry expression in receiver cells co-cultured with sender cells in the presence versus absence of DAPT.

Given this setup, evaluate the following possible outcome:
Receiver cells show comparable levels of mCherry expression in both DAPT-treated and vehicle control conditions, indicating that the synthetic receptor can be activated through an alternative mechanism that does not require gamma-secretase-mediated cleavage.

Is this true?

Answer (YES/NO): NO